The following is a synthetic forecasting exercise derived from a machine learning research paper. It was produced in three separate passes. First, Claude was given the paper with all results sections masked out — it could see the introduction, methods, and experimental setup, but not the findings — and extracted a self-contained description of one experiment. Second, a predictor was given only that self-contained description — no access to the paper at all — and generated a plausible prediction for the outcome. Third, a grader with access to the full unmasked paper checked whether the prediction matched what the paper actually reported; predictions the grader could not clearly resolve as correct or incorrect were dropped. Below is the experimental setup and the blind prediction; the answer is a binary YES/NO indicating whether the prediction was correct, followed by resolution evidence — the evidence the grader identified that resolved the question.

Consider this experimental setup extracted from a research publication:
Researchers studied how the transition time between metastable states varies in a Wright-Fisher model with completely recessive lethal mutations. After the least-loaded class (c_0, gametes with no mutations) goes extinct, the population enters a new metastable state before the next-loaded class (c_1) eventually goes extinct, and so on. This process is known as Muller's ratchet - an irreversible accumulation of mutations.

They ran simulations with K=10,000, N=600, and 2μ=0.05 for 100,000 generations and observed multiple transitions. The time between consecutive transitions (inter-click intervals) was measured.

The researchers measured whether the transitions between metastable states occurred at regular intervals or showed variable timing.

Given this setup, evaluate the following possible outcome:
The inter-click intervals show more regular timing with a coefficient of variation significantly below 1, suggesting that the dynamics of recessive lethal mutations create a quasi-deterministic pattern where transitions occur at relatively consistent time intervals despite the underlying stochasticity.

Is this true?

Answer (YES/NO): NO